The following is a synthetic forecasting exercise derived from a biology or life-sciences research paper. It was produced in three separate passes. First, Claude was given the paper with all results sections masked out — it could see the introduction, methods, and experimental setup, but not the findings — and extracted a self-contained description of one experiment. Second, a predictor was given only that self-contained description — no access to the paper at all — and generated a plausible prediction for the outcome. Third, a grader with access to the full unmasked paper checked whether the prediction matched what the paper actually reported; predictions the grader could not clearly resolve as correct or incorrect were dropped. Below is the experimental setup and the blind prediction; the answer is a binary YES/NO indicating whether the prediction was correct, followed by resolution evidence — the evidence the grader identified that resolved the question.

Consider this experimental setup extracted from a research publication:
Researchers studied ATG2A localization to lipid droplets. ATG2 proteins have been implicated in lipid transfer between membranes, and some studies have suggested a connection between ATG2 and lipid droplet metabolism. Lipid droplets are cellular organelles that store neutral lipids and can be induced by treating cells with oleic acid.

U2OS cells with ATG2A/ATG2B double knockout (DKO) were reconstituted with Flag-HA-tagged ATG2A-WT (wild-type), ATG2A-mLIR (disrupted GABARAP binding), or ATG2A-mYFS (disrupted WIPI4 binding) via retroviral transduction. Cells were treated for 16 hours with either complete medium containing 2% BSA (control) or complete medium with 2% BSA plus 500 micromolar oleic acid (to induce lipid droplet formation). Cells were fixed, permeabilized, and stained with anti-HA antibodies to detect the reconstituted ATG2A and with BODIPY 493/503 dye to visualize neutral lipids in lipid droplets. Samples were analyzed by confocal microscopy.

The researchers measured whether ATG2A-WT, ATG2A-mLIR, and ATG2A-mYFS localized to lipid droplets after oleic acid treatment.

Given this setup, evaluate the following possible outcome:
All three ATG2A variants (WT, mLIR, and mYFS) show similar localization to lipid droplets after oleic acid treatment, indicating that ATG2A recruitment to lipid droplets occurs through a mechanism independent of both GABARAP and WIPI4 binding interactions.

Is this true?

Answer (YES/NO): YES